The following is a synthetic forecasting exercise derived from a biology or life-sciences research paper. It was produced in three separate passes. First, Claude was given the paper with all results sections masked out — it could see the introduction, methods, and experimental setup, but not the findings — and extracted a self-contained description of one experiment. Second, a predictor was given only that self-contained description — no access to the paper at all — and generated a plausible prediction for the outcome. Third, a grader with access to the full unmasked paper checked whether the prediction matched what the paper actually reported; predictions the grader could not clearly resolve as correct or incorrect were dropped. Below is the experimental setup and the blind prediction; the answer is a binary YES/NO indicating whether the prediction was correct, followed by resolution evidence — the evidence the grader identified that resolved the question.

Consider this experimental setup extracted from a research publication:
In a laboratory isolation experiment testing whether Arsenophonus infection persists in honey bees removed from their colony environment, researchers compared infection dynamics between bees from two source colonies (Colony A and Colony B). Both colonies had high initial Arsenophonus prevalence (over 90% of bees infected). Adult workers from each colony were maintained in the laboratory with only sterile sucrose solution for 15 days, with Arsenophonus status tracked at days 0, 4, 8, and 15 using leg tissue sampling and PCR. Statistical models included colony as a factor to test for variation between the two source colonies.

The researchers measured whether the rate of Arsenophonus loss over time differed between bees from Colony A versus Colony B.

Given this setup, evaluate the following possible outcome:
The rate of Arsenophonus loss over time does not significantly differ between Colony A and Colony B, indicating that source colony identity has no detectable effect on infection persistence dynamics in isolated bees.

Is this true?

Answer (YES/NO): NO